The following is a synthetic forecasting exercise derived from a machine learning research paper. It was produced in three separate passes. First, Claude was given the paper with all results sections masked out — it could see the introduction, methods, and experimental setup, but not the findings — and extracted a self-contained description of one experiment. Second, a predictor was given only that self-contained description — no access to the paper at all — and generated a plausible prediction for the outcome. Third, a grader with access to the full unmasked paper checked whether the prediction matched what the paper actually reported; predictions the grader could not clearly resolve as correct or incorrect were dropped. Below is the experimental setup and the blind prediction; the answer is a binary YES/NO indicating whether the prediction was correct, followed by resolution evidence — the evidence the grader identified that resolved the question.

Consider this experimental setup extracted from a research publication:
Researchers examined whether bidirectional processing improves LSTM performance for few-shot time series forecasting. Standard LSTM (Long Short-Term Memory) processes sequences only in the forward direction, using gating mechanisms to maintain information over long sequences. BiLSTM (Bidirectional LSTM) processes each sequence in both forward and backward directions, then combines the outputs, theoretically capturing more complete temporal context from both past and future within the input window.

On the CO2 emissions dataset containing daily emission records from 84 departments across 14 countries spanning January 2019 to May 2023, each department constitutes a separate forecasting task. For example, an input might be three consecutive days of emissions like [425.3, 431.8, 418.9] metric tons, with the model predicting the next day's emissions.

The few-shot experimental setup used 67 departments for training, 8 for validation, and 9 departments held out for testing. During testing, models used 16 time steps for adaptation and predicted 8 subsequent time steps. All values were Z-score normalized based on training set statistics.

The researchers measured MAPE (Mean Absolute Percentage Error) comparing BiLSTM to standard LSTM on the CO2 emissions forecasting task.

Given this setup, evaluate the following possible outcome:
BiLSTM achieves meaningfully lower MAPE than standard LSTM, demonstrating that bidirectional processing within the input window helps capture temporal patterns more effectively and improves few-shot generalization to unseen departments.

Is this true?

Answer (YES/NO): YES